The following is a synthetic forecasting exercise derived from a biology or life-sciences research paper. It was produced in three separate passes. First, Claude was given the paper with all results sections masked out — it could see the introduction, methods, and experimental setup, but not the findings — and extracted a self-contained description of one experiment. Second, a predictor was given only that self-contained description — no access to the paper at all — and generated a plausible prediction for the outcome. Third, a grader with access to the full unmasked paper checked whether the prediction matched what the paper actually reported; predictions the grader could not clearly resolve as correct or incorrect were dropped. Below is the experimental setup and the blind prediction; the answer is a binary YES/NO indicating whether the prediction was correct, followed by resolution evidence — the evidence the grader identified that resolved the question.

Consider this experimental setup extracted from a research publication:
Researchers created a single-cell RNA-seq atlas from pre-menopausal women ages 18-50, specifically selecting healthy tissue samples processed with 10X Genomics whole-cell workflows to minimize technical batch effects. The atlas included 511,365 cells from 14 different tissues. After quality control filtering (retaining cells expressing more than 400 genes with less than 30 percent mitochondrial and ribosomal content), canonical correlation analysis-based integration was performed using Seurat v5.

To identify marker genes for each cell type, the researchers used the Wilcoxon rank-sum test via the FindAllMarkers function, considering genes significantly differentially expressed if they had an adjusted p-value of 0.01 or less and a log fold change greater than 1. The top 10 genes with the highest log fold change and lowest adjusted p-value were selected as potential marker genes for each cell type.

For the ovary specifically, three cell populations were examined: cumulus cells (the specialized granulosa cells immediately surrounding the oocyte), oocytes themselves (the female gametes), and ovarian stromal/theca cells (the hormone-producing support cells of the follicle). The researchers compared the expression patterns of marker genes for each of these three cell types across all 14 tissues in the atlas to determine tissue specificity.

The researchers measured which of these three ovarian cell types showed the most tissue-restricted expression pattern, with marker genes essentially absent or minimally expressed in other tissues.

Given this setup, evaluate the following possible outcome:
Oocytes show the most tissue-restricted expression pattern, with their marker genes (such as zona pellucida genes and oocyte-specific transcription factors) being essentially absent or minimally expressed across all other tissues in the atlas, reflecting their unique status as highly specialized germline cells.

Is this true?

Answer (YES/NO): NO